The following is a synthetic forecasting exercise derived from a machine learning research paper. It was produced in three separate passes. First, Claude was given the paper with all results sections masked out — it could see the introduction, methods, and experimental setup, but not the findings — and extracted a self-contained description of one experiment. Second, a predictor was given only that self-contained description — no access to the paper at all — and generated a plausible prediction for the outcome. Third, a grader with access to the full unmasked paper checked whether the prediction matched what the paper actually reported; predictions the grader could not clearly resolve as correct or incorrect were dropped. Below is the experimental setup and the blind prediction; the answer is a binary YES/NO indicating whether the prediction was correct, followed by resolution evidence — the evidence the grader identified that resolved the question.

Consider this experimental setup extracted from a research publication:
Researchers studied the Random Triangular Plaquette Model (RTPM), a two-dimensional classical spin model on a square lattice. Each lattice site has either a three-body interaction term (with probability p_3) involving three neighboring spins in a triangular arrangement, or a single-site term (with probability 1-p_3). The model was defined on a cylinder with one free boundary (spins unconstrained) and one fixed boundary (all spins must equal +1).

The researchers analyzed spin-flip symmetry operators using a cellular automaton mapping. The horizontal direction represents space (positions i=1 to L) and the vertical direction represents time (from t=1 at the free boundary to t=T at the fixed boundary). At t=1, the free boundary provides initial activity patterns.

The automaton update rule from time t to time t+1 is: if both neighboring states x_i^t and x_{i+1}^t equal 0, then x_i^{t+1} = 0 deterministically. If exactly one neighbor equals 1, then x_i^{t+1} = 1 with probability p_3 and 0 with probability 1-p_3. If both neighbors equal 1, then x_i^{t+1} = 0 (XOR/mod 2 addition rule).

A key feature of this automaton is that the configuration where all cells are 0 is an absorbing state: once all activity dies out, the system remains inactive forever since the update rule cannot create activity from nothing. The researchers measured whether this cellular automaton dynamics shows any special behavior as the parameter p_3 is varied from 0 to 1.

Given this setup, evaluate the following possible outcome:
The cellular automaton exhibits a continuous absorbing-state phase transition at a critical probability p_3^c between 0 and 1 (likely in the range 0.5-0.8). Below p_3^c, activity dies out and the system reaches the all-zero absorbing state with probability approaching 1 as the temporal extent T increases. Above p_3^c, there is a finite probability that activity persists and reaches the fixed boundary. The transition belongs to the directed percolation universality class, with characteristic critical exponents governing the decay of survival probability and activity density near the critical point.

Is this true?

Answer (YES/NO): NO